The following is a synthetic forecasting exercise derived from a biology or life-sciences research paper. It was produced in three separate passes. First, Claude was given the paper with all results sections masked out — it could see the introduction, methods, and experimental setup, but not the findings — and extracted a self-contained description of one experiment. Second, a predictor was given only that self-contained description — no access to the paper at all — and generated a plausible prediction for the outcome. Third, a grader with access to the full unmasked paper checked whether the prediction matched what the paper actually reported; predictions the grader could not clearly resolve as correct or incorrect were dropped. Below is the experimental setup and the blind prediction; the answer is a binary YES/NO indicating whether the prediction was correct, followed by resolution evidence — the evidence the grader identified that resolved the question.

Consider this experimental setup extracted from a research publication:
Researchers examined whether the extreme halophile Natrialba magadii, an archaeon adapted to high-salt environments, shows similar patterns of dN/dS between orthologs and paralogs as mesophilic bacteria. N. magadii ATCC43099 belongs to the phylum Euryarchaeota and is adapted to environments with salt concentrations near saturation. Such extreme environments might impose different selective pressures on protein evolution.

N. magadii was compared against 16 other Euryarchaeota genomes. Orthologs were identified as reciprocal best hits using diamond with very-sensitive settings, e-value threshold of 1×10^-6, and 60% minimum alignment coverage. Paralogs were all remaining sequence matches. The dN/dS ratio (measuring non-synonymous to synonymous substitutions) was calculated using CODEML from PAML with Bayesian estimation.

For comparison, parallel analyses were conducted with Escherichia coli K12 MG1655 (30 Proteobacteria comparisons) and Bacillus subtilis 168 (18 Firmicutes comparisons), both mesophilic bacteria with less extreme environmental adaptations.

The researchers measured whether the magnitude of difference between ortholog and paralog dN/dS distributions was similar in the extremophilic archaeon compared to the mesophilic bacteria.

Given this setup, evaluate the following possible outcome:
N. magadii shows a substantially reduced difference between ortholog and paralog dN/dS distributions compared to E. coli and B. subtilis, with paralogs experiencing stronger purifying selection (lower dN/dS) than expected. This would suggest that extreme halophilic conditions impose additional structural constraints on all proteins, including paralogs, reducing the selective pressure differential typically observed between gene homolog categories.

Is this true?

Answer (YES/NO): NO